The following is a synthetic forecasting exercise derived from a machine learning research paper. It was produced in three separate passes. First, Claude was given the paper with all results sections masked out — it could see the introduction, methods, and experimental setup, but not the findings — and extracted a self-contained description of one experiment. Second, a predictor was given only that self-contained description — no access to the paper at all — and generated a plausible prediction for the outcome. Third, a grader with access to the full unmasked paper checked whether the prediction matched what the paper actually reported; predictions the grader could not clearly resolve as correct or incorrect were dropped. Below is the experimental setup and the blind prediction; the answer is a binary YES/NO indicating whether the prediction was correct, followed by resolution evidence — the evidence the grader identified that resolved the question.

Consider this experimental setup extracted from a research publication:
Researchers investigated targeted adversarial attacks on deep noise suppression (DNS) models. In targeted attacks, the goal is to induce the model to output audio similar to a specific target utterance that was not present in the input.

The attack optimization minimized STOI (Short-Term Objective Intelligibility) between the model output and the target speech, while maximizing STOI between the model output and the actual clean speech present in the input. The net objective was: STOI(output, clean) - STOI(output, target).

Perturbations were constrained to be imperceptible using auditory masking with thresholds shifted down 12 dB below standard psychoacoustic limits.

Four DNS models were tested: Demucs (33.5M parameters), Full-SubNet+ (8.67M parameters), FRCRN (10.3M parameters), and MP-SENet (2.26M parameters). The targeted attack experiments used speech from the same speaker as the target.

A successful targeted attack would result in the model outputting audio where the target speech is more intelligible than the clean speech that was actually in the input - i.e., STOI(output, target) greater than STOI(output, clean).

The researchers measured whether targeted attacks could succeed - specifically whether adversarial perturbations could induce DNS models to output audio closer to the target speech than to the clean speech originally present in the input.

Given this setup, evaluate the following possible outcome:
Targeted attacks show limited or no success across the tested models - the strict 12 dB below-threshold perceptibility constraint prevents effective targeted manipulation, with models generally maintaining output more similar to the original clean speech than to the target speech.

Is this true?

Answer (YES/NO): NO